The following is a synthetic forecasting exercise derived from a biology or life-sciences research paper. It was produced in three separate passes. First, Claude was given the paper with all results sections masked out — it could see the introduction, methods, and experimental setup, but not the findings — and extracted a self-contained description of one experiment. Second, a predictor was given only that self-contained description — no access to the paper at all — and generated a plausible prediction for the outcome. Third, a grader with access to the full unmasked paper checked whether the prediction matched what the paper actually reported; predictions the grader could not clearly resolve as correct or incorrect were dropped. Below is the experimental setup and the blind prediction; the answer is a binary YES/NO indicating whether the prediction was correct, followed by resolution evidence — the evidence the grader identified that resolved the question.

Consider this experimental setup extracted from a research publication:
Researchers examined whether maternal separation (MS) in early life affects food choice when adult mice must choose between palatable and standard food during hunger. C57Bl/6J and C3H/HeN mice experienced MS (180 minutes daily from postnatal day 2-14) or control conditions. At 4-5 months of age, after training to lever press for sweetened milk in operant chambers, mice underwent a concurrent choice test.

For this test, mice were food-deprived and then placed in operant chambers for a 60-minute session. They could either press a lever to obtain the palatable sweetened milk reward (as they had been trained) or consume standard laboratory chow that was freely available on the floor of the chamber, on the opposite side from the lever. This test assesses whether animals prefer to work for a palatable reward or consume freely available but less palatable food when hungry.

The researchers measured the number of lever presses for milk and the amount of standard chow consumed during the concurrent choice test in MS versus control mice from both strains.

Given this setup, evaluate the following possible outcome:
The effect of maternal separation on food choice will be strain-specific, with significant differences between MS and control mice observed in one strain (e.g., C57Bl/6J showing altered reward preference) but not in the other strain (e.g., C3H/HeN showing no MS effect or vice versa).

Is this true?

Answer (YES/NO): NO